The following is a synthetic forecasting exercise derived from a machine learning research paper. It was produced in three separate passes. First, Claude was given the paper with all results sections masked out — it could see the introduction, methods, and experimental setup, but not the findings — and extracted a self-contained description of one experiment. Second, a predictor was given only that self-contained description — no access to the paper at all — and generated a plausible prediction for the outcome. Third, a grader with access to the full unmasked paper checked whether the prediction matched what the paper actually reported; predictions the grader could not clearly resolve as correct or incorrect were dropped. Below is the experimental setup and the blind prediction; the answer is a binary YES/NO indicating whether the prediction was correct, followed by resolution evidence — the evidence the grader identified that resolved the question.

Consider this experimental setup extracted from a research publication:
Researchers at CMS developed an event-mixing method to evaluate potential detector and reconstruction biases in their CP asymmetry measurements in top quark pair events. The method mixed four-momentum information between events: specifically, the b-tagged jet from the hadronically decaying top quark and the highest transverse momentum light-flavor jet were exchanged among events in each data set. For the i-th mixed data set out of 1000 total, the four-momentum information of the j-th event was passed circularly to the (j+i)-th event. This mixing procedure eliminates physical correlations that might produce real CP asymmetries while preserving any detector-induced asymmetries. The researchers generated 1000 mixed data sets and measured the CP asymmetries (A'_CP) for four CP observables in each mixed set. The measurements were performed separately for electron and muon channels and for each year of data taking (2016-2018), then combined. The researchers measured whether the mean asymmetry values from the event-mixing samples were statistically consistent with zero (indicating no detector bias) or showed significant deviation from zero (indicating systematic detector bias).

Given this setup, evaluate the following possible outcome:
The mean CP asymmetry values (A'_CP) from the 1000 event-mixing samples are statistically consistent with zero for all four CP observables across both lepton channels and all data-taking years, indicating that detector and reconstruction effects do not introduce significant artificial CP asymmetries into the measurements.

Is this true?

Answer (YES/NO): YES